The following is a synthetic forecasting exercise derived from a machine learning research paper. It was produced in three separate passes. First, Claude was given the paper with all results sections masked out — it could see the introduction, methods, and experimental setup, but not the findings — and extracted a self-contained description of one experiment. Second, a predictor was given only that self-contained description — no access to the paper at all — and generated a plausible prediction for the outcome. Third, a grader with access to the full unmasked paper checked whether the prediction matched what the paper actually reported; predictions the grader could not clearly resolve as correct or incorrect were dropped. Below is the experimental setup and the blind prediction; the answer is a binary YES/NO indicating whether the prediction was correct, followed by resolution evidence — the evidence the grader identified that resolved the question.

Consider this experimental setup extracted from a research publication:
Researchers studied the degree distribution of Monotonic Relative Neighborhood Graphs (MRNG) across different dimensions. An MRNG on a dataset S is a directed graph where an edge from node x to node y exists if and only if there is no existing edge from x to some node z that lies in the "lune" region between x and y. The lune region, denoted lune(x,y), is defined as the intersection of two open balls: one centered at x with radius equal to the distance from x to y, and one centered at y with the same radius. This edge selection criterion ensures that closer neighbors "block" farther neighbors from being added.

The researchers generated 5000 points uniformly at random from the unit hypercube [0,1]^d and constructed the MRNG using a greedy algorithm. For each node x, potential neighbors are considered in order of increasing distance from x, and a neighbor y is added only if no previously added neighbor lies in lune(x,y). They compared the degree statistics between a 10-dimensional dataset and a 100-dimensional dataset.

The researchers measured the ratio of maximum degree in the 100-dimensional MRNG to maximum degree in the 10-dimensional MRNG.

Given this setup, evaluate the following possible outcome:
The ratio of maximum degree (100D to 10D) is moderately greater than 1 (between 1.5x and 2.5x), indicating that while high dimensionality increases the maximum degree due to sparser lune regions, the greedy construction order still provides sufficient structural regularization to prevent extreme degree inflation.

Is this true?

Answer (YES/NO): NO